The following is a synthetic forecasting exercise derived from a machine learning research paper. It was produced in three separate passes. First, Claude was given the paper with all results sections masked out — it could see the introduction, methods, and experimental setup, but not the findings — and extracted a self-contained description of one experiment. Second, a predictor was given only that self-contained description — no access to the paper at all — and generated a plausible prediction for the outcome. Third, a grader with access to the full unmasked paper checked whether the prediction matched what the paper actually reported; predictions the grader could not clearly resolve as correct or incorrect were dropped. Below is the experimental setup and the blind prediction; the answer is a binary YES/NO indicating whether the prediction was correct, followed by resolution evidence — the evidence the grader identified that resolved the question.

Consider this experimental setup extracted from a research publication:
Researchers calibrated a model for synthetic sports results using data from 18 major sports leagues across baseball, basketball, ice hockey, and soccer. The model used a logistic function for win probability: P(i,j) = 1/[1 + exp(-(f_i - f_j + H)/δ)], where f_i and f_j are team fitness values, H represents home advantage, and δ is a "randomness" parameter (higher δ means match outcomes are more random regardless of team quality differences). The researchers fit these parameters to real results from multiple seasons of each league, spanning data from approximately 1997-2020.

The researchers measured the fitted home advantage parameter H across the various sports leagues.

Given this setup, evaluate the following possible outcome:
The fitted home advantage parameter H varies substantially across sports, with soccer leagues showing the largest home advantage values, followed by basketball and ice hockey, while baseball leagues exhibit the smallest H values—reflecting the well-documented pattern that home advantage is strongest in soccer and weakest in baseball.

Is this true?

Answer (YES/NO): NO